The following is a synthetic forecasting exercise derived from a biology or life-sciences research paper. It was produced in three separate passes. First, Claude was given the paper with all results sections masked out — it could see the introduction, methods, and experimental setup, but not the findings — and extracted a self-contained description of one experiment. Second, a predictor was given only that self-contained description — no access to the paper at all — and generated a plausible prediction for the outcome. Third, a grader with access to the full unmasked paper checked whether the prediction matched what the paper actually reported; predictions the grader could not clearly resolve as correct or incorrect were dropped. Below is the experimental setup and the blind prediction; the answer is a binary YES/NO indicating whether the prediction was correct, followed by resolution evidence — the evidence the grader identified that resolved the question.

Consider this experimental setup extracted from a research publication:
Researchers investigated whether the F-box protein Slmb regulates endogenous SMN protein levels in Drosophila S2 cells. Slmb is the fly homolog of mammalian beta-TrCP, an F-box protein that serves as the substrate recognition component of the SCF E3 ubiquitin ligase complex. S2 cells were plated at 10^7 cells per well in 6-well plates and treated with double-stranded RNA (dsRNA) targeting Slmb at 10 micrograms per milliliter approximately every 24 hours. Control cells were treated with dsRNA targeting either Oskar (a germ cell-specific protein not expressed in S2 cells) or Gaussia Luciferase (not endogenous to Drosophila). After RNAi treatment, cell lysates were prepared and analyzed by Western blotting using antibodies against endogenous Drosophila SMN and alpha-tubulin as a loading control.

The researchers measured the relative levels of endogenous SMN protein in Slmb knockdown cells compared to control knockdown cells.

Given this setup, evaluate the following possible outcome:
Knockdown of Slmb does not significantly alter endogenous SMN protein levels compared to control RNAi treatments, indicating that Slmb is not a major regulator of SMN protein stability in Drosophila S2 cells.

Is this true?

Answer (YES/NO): NO